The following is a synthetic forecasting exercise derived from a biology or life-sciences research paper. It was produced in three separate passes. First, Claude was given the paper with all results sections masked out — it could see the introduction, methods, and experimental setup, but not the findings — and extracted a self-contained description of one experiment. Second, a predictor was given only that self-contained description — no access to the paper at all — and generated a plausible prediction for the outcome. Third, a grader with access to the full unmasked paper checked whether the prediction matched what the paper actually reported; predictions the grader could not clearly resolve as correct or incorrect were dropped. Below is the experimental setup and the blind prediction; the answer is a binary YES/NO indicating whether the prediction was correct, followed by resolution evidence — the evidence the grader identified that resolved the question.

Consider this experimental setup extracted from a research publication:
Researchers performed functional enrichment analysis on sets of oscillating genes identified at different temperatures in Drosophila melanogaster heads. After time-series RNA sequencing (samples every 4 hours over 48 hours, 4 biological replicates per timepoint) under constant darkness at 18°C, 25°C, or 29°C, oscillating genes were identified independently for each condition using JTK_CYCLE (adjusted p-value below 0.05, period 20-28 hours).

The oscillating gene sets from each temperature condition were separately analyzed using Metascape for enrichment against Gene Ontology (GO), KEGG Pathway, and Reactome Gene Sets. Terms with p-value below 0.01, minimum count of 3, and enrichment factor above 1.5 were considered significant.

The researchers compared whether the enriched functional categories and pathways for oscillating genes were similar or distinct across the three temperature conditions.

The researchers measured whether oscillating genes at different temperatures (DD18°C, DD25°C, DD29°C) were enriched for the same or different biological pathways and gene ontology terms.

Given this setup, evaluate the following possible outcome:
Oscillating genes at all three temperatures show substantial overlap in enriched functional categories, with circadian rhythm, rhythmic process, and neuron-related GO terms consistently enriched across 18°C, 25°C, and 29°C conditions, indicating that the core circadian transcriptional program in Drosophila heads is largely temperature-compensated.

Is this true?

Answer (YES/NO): NO